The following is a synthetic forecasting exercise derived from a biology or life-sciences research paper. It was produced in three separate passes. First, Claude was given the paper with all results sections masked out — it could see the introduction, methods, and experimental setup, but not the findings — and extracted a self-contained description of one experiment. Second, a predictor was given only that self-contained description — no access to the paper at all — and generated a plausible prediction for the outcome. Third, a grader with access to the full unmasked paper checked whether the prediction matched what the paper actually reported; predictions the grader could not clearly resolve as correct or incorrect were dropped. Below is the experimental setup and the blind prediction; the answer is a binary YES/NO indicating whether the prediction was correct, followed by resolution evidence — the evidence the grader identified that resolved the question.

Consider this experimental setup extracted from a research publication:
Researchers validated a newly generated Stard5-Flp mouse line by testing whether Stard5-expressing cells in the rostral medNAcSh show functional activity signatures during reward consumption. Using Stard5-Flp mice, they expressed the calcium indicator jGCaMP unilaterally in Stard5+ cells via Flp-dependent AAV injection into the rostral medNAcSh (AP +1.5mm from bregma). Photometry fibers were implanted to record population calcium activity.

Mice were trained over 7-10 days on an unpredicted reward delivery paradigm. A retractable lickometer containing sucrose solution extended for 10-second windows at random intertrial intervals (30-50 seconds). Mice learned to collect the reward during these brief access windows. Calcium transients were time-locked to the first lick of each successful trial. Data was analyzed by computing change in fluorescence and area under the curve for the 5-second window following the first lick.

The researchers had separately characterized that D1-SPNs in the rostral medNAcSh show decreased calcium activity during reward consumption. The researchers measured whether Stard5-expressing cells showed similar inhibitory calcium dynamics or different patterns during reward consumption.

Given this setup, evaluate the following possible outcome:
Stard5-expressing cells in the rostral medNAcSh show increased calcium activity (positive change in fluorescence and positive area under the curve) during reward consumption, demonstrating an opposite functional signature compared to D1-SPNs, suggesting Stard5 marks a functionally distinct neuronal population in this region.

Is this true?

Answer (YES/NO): NO